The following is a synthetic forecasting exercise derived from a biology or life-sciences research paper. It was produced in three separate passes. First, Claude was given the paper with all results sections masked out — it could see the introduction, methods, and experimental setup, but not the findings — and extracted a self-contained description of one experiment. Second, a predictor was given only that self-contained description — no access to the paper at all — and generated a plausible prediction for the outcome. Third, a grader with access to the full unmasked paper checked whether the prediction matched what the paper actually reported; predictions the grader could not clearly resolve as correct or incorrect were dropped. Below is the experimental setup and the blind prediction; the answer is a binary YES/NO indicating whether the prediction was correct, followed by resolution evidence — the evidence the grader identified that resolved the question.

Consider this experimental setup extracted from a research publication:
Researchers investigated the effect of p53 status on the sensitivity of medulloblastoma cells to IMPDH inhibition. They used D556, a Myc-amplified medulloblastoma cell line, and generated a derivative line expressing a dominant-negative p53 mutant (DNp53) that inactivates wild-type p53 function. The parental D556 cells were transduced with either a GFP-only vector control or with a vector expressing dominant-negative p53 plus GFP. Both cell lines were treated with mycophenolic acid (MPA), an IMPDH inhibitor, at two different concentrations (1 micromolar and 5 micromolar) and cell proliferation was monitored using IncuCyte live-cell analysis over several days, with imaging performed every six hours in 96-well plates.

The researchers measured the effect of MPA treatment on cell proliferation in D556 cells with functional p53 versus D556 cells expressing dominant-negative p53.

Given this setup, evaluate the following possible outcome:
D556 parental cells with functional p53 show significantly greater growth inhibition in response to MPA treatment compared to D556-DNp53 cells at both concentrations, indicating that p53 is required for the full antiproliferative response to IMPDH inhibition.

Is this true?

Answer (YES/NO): YES